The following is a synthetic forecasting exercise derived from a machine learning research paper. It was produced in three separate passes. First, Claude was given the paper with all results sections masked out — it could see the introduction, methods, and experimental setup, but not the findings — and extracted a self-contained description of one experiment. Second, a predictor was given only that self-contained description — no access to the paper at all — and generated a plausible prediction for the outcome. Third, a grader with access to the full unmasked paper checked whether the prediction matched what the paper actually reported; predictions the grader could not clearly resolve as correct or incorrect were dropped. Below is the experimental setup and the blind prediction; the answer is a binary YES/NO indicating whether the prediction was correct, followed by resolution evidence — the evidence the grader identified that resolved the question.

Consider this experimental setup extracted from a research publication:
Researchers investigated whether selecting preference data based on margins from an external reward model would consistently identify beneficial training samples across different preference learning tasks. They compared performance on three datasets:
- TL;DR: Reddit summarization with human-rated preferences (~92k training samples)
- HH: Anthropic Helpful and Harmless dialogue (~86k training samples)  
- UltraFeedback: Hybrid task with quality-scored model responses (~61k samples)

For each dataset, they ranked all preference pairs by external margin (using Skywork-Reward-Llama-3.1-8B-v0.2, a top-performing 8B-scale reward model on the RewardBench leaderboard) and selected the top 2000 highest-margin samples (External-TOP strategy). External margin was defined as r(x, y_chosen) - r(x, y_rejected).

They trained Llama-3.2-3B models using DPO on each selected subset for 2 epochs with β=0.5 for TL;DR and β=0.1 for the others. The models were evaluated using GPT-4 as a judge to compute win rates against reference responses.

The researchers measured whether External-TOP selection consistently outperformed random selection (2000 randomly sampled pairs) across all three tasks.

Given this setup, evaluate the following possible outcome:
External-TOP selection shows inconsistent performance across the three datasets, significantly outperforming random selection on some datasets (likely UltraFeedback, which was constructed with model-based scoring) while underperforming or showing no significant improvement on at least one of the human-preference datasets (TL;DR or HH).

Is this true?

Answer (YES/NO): YES